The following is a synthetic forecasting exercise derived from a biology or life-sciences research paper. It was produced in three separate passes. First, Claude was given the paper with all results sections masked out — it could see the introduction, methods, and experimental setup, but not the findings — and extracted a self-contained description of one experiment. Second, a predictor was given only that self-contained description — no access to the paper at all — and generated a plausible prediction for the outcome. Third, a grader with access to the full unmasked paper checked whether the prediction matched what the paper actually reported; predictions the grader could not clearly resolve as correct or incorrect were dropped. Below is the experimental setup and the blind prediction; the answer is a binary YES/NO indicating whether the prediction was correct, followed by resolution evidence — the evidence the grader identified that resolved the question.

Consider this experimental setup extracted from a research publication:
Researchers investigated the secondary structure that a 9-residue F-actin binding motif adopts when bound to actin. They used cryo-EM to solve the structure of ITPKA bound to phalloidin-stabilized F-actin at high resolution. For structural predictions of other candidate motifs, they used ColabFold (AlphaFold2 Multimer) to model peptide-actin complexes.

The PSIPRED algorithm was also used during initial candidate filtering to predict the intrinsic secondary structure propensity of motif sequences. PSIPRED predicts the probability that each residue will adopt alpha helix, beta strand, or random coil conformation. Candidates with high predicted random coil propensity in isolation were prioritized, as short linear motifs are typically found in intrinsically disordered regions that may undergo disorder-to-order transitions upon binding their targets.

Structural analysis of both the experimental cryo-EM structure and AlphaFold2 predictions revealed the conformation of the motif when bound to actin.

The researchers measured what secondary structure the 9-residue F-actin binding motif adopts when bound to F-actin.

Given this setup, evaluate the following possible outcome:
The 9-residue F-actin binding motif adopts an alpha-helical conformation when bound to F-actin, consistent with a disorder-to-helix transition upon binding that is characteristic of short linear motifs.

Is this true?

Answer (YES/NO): YES